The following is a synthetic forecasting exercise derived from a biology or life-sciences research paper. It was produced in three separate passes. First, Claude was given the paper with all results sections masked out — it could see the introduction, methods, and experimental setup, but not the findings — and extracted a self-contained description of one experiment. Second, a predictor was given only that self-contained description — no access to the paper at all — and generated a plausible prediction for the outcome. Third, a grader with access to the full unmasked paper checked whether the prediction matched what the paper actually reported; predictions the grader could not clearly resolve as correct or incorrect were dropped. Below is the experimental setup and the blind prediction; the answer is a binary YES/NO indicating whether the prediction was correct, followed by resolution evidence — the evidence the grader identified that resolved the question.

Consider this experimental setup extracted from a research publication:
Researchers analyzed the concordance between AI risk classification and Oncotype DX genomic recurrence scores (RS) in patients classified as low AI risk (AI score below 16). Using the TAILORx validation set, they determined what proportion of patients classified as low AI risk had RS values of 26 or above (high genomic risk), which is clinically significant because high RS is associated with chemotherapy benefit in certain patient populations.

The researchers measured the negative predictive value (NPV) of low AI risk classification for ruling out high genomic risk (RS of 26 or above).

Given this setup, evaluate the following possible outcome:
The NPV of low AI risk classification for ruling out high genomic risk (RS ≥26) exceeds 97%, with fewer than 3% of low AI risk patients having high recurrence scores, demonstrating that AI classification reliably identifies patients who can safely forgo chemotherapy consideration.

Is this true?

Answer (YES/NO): YES